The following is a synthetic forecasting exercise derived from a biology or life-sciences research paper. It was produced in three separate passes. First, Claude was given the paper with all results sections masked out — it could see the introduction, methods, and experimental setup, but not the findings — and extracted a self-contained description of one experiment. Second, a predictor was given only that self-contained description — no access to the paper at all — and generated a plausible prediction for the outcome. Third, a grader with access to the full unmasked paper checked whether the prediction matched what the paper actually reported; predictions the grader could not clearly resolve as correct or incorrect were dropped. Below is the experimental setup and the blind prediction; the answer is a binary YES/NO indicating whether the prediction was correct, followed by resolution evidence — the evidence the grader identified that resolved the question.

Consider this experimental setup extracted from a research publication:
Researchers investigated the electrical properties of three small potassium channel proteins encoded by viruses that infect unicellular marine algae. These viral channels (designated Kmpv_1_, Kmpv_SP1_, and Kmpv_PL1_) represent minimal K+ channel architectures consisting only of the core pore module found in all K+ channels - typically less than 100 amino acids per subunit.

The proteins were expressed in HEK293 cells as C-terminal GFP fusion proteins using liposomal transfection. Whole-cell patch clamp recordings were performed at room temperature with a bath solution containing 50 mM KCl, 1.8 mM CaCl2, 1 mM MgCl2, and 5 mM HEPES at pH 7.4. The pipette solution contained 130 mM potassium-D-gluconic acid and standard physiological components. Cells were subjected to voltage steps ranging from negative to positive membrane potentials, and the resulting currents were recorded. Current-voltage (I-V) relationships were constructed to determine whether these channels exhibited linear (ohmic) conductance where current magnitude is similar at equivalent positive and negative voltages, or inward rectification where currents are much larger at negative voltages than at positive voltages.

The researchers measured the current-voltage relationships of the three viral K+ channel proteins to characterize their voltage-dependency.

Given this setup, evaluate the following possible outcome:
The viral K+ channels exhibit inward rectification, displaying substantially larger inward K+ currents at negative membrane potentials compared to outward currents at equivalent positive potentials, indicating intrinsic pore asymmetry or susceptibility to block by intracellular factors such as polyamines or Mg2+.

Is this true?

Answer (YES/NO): NO